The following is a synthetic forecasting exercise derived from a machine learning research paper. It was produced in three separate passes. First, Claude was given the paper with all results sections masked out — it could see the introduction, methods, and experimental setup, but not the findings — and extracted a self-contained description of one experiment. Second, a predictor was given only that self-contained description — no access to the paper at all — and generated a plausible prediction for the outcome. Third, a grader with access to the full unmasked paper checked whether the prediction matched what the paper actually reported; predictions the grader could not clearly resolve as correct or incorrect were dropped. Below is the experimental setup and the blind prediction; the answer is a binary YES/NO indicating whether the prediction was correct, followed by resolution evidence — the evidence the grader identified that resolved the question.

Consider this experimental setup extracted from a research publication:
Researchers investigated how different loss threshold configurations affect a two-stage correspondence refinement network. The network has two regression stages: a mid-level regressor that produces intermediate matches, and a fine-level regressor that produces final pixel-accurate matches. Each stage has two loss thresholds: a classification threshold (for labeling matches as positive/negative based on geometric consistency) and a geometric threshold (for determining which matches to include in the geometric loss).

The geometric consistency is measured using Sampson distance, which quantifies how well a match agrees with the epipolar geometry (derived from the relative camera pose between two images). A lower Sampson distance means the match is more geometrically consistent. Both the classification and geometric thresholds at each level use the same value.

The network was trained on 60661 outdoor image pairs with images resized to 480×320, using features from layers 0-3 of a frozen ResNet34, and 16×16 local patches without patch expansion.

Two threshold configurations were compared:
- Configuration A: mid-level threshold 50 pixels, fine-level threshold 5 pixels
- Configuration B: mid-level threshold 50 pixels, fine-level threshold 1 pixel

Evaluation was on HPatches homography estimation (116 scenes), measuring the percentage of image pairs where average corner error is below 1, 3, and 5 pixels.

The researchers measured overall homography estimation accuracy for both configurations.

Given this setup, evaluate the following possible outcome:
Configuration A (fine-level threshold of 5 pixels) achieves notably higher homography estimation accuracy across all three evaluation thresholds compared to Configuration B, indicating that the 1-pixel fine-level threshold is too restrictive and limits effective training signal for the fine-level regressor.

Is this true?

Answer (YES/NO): NO